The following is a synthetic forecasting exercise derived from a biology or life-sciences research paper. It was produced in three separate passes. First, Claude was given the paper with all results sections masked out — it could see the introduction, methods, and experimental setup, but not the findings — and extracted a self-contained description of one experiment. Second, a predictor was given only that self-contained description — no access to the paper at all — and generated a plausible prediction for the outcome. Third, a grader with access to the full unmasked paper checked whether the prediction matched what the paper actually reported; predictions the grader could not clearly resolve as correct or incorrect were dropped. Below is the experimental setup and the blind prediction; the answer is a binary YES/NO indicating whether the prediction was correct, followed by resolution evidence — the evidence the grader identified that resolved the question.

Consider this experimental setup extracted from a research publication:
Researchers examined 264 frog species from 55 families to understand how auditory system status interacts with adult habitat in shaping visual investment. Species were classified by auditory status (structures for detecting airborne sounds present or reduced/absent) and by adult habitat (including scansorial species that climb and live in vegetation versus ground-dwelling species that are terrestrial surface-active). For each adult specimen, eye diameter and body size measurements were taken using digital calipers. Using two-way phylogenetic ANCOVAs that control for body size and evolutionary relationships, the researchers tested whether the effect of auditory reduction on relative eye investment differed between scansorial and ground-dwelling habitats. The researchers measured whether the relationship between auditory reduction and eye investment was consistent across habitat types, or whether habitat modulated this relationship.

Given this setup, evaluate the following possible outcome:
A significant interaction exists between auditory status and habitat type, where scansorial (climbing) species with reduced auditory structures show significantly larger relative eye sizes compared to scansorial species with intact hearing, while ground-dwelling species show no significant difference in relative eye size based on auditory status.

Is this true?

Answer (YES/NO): NO